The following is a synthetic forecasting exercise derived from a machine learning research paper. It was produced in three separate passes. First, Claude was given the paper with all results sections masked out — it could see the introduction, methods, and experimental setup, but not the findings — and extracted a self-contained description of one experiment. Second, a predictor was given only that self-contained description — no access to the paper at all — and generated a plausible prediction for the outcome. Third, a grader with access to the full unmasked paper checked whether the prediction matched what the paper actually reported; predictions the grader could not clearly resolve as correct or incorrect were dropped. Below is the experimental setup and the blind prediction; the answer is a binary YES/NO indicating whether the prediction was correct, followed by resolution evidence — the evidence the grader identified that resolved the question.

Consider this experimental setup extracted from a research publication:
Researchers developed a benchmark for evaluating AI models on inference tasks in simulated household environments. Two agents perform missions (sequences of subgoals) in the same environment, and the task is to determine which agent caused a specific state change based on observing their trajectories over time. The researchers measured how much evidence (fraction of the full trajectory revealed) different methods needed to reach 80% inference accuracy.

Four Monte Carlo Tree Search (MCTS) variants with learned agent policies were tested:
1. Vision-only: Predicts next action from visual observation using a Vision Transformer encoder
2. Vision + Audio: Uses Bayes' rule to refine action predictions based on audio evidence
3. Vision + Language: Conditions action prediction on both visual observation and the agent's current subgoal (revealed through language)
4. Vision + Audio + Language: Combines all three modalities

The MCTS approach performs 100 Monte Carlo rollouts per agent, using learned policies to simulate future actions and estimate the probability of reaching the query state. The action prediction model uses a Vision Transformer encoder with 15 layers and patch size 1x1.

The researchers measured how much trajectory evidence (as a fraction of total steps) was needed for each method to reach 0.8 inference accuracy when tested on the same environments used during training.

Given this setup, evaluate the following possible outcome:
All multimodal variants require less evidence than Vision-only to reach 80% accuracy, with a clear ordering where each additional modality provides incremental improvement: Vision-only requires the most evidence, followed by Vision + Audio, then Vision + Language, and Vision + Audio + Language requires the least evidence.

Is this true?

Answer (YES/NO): YES